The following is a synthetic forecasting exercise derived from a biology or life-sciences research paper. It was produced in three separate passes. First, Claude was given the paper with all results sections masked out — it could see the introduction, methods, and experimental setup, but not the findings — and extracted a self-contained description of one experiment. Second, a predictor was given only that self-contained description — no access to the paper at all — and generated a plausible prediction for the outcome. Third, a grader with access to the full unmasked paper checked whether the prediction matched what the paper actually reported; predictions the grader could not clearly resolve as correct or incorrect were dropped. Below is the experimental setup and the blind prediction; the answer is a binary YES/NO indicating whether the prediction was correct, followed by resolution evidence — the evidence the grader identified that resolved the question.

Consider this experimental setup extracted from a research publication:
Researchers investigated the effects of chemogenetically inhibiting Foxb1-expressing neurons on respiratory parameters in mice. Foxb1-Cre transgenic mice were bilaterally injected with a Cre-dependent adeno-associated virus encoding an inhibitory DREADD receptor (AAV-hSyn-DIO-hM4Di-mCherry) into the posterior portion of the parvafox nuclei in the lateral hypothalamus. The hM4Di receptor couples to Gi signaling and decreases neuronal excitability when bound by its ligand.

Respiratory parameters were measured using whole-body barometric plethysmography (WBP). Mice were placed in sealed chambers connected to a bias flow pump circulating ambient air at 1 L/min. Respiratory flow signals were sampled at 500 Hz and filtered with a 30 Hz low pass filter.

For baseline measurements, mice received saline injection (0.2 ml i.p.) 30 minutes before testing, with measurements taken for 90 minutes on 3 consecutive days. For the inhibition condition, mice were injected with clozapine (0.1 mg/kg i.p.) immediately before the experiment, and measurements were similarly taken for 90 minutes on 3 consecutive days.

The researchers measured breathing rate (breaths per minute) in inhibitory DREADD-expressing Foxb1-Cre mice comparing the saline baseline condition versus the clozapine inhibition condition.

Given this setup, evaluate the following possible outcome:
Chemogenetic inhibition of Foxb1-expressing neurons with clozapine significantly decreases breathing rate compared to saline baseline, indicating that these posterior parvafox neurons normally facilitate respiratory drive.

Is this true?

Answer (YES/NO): NO